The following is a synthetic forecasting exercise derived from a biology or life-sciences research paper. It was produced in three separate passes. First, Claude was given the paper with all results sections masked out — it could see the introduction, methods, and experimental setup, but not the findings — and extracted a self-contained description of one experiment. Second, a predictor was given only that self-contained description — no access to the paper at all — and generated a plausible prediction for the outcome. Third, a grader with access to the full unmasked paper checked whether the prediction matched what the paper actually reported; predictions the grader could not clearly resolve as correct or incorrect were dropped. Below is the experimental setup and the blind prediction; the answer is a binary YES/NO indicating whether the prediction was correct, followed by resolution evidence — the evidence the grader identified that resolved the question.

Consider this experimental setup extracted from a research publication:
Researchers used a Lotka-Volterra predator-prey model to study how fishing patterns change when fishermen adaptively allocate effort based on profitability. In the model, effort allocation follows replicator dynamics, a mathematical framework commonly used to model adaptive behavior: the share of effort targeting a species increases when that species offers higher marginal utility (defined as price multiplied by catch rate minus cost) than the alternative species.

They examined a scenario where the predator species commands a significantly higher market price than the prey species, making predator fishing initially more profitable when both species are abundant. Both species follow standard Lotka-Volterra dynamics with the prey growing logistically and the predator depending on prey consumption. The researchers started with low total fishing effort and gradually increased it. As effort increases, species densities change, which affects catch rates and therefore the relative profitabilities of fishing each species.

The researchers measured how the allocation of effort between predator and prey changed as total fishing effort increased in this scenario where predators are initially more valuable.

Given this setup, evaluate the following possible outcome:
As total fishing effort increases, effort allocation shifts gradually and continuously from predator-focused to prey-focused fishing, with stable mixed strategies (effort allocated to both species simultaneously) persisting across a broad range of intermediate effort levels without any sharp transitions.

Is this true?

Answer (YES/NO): NO